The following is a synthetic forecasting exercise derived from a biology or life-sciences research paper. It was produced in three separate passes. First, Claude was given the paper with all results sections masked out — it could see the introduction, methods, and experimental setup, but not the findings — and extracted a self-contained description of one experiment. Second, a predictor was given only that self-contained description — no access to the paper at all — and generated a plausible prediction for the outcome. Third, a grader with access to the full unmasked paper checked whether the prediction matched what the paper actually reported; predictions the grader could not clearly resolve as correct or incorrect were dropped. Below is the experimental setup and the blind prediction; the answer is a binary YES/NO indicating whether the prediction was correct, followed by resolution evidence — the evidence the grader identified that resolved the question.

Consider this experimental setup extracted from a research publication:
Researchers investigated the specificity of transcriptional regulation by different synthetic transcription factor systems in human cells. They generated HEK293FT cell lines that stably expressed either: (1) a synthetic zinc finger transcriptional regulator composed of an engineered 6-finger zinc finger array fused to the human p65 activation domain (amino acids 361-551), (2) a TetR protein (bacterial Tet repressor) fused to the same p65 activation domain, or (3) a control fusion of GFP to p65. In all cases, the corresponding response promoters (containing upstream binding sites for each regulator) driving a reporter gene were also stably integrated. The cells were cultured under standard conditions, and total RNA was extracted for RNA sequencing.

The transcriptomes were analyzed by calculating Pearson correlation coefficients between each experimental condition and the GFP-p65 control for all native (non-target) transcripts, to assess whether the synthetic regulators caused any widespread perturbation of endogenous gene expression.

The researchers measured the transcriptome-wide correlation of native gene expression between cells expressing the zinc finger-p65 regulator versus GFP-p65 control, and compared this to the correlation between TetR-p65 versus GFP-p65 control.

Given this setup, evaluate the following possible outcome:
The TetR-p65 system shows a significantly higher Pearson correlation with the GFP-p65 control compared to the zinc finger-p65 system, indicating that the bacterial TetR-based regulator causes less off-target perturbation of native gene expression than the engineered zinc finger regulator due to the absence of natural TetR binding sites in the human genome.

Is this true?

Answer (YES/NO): NO